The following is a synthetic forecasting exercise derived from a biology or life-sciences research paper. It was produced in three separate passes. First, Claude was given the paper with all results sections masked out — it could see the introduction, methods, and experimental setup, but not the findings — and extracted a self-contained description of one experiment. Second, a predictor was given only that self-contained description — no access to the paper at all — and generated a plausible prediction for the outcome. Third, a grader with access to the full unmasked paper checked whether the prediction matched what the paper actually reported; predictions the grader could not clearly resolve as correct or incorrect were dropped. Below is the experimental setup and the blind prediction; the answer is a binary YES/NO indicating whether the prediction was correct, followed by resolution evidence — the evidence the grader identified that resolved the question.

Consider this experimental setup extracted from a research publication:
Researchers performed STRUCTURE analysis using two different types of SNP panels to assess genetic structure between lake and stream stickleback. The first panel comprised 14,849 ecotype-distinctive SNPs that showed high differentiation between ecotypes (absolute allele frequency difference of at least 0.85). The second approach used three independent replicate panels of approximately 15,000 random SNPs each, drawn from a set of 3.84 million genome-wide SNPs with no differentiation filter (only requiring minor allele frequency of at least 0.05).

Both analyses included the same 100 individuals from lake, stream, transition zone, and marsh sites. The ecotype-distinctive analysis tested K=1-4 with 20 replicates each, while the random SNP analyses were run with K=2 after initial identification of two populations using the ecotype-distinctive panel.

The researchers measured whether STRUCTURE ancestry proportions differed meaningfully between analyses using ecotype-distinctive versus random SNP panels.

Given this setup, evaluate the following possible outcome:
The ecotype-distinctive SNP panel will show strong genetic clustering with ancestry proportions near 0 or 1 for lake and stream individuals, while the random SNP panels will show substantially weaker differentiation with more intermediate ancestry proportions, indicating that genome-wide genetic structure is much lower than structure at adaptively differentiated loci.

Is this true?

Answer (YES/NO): NO